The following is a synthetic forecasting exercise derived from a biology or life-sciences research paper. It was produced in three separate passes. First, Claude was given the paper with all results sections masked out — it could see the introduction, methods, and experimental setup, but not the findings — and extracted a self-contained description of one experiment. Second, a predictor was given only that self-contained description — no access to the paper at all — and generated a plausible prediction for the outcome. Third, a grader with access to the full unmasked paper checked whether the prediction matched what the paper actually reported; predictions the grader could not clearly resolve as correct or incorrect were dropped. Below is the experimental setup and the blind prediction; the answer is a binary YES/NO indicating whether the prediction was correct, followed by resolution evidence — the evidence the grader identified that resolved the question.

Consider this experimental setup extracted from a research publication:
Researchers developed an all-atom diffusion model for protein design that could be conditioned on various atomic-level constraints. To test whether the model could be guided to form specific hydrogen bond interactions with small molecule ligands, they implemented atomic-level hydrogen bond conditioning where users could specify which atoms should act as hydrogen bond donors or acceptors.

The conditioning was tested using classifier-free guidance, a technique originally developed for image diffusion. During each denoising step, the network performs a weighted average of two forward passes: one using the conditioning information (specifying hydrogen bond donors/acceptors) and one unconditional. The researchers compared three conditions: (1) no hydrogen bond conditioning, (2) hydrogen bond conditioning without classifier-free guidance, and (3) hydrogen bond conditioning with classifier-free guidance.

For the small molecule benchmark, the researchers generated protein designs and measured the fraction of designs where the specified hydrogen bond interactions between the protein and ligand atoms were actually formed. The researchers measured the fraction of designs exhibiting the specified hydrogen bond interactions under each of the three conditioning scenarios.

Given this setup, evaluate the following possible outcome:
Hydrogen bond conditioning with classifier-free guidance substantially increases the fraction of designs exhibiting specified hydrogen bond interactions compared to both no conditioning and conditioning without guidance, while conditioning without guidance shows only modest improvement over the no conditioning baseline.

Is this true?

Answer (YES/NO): NO